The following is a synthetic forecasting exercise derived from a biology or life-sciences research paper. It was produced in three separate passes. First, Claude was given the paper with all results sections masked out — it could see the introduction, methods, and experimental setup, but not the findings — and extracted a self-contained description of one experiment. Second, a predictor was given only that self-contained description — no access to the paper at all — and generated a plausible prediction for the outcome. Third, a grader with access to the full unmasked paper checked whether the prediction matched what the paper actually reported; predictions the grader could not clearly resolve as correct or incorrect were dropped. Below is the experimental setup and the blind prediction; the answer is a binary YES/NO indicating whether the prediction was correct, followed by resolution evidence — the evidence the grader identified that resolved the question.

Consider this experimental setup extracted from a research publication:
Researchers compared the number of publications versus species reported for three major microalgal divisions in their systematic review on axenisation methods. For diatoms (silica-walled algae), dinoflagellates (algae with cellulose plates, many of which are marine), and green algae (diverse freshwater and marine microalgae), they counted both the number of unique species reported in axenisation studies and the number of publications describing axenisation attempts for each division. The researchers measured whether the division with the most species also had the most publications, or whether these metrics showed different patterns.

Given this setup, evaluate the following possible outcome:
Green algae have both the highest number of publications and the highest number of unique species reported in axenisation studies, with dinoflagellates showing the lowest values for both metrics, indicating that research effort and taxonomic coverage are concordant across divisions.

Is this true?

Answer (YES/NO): NO